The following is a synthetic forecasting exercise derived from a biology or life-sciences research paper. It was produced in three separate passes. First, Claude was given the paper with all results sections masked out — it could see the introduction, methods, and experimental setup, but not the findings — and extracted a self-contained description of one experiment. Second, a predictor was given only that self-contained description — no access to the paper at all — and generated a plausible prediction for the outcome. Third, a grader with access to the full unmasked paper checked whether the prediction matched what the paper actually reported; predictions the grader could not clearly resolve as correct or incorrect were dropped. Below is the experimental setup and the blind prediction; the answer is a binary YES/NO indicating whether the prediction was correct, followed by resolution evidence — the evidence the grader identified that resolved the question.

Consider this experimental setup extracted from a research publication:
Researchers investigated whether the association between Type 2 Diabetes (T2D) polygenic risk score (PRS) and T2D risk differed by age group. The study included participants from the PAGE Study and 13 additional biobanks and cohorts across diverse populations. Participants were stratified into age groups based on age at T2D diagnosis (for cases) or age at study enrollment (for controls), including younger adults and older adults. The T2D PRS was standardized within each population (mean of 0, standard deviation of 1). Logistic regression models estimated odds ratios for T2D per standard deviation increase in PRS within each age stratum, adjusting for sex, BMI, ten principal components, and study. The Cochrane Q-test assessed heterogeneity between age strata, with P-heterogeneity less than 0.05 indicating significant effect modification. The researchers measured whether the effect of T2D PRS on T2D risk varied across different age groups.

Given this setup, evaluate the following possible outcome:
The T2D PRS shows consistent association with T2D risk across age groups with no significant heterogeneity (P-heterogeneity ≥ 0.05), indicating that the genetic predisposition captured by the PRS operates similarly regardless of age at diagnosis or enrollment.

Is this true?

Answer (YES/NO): NO